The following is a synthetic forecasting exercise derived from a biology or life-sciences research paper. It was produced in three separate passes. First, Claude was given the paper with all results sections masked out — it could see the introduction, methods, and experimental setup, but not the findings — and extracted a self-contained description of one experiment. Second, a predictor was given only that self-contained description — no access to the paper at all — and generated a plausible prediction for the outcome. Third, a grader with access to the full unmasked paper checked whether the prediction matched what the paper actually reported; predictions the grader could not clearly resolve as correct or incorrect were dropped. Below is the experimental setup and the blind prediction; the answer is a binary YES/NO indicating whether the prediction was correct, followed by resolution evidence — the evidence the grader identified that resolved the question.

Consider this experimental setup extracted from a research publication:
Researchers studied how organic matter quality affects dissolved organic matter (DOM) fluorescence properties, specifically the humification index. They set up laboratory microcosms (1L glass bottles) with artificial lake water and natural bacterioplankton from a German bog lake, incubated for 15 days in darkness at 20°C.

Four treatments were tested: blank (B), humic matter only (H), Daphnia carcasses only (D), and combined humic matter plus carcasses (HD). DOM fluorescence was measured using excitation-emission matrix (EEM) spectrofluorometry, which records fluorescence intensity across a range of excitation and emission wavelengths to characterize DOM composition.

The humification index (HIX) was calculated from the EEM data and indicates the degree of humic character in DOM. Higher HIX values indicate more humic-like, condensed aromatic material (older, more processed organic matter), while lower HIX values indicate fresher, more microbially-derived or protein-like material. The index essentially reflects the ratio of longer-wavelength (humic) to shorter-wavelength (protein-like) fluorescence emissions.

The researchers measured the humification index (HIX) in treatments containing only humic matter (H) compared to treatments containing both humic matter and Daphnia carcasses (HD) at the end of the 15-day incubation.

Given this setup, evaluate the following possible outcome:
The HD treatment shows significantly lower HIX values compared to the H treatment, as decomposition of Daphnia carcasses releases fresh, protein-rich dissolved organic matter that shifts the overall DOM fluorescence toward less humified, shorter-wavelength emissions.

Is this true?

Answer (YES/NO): NO